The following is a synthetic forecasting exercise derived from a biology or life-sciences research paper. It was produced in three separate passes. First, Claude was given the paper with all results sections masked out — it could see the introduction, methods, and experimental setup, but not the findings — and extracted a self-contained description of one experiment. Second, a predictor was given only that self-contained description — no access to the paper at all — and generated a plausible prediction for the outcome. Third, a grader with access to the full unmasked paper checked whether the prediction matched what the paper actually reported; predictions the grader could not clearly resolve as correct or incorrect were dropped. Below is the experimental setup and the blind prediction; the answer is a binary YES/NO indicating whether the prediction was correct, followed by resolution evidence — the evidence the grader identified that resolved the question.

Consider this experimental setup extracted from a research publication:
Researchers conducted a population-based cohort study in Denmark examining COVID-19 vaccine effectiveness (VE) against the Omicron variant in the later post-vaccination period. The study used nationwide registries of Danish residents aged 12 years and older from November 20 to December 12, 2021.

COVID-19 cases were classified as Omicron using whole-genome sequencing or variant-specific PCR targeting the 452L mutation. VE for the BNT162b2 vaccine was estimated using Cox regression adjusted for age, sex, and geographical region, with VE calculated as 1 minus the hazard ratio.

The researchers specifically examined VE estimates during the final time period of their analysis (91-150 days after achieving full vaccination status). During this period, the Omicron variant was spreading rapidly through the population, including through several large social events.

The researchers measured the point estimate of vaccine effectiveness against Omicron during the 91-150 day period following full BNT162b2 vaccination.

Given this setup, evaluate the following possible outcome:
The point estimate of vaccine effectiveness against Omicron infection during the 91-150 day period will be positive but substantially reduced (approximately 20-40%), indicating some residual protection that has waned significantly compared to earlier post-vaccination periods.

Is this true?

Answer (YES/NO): NO